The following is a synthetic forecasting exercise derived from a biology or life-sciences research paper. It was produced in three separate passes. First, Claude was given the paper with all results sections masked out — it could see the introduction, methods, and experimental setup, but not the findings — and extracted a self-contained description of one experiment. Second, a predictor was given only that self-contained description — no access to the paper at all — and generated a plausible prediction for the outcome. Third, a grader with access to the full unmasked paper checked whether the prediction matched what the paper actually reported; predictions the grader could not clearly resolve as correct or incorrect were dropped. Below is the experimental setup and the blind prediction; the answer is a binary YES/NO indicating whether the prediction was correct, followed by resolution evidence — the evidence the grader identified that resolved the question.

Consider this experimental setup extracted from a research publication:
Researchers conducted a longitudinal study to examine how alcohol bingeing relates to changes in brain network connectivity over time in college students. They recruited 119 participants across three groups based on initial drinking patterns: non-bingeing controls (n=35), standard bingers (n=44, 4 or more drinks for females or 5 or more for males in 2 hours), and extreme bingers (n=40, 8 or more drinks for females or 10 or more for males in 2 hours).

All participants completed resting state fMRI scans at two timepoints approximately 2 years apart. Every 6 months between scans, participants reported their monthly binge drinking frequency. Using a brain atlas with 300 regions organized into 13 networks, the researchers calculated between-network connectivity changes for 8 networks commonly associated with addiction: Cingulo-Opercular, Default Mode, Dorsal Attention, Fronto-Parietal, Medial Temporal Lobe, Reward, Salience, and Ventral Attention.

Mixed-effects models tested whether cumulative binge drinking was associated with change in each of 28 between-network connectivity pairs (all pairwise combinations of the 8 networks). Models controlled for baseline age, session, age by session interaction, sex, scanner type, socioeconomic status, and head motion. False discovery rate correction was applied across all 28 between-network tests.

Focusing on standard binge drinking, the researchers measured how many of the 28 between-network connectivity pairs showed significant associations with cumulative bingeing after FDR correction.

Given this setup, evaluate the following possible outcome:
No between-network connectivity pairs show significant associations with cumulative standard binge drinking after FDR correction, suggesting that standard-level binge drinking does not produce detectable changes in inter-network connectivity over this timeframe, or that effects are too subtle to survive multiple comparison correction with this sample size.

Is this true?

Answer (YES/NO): NO